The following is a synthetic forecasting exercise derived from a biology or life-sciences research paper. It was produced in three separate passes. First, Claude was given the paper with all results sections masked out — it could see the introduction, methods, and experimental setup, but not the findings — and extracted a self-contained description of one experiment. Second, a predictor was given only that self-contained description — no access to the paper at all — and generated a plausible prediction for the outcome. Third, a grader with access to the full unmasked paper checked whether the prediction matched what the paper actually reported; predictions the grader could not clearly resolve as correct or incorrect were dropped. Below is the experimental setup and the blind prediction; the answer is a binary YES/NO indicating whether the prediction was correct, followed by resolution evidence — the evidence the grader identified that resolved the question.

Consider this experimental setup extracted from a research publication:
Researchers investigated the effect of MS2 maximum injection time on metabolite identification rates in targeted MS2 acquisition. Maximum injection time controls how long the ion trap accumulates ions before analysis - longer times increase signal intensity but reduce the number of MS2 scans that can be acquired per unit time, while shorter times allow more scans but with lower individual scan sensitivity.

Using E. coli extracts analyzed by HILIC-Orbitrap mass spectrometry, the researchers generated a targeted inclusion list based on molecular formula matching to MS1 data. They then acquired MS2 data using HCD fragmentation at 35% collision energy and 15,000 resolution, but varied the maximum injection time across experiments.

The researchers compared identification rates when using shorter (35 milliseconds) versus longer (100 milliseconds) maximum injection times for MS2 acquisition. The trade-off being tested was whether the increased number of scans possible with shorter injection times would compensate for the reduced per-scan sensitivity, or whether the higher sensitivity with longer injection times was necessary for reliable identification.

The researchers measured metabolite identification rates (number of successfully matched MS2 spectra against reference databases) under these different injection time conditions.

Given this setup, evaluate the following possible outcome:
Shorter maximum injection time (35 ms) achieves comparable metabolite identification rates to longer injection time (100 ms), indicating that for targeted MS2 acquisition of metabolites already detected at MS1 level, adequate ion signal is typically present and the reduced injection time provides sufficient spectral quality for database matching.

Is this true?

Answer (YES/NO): NO